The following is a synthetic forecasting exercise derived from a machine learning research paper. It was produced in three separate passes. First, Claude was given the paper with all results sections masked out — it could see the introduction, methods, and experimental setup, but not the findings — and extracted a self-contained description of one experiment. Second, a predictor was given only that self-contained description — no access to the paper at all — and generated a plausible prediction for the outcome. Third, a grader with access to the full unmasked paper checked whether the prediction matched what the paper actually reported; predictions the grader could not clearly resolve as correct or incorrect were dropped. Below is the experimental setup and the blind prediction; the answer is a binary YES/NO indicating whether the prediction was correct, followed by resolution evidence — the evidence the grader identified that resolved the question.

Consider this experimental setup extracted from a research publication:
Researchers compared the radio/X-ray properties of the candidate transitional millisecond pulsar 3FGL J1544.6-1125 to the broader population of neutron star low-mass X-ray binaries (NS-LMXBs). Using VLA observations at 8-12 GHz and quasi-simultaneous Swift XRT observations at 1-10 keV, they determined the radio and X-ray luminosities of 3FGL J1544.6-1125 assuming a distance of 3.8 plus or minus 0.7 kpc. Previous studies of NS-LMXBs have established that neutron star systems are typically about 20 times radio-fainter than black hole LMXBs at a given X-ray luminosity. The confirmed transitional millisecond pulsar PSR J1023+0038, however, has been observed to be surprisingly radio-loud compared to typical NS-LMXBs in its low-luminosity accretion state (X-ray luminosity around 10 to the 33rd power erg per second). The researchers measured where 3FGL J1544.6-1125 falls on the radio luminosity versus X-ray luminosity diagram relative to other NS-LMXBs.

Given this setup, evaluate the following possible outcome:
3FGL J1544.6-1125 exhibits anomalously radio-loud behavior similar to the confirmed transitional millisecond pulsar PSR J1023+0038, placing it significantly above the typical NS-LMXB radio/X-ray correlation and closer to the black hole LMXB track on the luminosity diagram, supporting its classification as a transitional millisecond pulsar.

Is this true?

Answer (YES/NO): YES